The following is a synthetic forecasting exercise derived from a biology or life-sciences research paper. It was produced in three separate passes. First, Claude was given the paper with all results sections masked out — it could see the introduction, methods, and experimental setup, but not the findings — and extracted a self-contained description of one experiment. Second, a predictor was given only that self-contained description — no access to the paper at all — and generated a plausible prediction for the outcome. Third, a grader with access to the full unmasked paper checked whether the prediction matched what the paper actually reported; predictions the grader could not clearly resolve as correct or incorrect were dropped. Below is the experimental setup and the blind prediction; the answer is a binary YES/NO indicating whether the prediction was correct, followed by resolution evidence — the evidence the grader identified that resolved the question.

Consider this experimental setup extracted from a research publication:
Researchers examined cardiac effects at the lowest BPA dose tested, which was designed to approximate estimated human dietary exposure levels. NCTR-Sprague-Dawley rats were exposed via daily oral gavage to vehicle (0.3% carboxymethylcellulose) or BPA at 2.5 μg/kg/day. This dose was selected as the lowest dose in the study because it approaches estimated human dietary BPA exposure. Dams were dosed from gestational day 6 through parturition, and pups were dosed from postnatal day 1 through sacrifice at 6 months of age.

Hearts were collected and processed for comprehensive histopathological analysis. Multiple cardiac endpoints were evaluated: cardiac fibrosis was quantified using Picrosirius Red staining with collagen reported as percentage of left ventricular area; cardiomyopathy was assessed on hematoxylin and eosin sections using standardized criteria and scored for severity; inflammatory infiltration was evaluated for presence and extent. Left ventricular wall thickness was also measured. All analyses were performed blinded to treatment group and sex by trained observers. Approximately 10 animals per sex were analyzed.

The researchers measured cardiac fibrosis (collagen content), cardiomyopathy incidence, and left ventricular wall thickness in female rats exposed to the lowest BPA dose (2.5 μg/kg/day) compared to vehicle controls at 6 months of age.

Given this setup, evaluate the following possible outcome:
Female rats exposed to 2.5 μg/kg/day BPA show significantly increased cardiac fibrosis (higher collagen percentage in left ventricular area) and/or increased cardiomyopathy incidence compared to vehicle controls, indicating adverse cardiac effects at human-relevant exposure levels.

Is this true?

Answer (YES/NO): NO